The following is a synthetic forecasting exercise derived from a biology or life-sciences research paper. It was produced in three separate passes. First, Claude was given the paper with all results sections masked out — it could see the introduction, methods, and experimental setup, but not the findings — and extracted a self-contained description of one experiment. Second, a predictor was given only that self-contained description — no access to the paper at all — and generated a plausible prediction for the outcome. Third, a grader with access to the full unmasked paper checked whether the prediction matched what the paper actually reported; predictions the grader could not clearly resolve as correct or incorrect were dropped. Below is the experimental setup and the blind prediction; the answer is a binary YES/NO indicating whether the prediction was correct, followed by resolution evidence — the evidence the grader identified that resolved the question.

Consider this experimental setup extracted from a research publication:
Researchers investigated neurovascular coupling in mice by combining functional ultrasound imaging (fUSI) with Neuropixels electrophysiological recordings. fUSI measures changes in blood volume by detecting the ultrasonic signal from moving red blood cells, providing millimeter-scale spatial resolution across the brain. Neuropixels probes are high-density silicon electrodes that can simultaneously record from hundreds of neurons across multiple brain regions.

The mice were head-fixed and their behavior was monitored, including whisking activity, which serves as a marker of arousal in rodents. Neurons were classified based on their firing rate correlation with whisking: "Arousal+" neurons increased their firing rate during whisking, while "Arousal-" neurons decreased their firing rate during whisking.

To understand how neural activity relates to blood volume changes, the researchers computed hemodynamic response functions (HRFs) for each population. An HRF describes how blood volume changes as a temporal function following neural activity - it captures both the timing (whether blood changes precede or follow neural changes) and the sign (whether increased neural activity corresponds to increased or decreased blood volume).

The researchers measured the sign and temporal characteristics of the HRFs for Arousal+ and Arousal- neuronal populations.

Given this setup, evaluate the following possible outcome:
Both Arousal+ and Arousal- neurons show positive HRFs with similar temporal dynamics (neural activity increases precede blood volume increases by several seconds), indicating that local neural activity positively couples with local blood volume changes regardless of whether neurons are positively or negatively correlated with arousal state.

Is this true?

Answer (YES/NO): NO